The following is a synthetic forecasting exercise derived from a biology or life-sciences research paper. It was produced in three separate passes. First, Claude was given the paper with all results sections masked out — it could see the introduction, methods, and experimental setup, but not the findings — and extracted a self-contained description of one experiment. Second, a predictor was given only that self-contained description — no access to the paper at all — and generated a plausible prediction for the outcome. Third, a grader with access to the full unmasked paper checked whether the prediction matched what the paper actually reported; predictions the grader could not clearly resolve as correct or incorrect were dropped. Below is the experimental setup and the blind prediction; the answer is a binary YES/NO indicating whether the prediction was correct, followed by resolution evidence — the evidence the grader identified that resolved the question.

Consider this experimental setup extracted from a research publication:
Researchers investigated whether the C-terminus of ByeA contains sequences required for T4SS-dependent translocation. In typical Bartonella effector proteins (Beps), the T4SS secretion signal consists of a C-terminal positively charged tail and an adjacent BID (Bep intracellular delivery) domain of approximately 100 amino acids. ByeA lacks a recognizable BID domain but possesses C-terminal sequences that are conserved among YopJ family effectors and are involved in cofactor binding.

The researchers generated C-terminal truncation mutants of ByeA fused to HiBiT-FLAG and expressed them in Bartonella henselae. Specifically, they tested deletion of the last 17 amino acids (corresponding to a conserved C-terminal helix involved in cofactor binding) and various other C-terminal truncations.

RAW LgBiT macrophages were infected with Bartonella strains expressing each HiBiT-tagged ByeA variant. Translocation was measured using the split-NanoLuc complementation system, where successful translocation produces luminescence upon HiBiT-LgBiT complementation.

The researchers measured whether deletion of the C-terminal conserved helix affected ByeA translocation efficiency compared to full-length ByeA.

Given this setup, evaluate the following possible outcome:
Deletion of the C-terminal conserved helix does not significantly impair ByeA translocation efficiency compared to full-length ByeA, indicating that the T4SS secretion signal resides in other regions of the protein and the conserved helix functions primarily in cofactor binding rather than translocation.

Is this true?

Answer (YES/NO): NO